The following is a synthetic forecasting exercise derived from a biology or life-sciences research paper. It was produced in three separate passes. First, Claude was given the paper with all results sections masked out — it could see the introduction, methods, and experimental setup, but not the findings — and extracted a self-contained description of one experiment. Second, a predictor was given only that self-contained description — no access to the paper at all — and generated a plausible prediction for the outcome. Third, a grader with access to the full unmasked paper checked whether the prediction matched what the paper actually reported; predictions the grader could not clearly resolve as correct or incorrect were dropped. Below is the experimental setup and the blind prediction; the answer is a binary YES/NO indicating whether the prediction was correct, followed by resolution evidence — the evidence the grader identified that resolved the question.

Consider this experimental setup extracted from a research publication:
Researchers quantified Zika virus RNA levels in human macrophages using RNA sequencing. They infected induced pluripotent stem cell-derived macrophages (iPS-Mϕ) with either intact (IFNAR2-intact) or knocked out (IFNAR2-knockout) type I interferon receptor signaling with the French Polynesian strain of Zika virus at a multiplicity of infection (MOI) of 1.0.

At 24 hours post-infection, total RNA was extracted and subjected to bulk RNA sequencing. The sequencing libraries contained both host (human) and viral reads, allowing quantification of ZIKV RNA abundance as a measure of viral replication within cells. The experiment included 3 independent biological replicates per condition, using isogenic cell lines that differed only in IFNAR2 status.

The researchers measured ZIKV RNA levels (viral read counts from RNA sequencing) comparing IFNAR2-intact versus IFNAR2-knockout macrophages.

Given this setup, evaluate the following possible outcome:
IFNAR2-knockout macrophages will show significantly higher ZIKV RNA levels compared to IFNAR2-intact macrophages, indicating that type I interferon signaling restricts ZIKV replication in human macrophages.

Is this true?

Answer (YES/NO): YES